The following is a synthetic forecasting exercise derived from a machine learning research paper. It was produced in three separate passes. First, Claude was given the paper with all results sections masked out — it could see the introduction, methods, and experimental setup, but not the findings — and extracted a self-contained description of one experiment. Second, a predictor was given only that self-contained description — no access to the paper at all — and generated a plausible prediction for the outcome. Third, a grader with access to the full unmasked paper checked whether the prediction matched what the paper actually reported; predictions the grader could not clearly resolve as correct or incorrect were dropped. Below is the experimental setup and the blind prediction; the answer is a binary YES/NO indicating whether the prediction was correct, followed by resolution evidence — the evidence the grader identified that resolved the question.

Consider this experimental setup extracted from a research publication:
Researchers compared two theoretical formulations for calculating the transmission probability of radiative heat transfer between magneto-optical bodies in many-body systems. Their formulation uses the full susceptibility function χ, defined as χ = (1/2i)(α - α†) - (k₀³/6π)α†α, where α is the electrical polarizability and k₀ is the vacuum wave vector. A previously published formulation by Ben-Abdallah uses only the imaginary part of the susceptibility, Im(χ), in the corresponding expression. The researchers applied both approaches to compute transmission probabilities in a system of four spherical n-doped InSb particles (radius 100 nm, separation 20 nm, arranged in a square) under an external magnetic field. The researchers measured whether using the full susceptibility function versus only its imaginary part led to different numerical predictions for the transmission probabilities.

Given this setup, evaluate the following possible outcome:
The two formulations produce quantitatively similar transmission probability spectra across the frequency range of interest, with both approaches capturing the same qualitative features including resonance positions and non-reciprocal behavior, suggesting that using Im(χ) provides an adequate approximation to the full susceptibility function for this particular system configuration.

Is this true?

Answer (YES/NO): NO